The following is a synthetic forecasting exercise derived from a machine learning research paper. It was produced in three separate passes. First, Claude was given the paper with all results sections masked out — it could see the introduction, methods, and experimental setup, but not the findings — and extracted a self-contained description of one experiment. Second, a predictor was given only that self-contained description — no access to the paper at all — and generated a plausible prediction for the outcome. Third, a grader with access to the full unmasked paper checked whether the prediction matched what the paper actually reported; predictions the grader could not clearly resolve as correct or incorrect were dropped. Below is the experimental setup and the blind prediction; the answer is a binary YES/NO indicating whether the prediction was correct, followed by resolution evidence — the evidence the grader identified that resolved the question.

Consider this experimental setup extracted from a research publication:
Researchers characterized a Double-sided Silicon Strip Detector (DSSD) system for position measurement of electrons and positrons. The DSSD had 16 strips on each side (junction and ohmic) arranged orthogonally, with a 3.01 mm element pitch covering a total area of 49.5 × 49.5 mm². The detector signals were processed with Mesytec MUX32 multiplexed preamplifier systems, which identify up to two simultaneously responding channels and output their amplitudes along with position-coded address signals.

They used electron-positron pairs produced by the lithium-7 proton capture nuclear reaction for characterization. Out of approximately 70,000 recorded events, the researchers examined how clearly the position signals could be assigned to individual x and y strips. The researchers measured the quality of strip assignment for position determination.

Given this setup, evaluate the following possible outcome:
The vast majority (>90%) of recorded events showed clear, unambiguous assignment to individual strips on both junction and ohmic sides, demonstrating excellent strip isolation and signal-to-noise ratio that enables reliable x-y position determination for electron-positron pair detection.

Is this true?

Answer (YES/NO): YES